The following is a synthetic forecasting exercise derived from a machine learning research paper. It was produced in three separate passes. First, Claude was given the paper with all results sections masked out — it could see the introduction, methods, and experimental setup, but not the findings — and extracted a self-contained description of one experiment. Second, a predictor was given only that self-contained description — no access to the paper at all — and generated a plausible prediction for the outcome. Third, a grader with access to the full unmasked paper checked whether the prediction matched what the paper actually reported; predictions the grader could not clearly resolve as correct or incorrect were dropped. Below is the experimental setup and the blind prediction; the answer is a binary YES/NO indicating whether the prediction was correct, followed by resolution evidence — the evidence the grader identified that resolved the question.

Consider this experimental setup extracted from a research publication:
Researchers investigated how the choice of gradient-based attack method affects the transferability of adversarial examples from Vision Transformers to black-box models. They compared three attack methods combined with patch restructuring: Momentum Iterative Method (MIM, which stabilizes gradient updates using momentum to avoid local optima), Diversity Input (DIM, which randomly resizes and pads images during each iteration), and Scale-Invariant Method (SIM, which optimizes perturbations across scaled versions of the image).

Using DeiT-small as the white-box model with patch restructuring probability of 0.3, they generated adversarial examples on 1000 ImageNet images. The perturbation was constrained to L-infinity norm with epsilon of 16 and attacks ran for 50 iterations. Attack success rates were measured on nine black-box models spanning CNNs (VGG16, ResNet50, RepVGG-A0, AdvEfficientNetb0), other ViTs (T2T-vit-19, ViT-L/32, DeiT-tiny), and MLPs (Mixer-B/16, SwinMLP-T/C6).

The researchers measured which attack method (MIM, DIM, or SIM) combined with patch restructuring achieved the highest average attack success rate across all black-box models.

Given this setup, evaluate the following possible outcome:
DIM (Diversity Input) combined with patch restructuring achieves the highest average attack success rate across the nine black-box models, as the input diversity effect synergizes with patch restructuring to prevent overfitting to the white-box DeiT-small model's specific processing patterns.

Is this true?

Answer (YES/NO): NO